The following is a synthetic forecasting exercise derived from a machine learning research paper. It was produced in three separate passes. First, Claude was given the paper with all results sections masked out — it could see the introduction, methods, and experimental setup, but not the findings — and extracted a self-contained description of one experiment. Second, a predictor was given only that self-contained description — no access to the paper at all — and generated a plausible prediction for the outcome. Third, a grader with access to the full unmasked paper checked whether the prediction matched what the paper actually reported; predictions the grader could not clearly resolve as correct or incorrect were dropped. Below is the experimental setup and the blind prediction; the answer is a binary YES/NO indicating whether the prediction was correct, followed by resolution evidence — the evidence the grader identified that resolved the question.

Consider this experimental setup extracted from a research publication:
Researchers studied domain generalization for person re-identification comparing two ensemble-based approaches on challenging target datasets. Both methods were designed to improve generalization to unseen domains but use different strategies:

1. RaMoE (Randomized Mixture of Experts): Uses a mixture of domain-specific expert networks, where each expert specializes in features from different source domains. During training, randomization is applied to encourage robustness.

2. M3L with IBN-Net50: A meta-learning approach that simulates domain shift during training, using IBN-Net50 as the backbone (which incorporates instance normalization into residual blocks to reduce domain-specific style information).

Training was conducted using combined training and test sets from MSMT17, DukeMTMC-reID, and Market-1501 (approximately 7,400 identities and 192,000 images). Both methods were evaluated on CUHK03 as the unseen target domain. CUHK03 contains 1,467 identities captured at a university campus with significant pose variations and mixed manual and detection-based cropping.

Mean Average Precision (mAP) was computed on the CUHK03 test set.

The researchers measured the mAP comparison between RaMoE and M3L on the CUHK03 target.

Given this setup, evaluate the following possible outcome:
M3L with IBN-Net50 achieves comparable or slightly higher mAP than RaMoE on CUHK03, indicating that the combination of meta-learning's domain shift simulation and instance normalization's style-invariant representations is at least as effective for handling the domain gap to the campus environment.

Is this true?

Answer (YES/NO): YES